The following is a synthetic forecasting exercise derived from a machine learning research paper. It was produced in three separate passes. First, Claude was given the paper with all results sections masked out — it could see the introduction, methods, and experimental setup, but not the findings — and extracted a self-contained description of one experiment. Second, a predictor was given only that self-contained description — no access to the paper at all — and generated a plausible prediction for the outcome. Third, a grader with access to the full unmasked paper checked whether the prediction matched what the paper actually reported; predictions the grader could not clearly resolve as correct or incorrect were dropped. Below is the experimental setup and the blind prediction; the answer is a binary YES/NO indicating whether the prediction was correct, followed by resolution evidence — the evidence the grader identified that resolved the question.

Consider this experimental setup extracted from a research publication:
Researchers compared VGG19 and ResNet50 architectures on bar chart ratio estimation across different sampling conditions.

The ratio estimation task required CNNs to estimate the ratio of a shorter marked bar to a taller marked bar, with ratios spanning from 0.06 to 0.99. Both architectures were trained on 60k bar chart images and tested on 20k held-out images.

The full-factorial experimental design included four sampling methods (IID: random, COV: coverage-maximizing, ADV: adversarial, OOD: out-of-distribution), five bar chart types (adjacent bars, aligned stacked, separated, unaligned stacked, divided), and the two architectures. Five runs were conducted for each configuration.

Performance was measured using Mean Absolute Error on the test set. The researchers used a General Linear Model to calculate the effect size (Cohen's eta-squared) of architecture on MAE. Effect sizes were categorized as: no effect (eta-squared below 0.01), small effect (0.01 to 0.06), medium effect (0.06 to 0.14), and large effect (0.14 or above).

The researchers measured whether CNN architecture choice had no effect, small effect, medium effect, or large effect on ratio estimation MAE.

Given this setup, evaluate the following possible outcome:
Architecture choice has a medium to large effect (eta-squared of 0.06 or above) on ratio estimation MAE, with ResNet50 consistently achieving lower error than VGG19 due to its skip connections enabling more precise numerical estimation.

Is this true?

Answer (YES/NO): NO